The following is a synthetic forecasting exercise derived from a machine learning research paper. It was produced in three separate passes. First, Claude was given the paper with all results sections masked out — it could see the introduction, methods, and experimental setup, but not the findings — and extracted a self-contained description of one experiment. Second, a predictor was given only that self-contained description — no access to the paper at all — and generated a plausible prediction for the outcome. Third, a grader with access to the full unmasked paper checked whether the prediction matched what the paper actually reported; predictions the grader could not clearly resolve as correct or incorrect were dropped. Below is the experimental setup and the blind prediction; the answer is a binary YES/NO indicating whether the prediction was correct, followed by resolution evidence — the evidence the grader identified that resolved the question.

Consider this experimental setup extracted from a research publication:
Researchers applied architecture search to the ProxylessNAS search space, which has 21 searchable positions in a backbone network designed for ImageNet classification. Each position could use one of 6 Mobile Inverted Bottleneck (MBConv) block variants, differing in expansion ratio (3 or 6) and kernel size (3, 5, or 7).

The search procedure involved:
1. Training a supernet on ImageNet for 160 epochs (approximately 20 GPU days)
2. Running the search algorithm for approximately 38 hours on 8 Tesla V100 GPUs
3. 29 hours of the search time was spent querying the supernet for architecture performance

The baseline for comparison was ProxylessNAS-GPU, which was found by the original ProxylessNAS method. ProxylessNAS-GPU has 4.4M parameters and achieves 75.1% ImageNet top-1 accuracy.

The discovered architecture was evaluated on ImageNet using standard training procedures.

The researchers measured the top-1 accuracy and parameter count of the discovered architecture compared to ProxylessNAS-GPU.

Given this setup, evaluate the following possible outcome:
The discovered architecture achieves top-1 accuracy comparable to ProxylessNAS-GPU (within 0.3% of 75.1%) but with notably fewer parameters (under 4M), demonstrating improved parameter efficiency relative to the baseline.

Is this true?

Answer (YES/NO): NO